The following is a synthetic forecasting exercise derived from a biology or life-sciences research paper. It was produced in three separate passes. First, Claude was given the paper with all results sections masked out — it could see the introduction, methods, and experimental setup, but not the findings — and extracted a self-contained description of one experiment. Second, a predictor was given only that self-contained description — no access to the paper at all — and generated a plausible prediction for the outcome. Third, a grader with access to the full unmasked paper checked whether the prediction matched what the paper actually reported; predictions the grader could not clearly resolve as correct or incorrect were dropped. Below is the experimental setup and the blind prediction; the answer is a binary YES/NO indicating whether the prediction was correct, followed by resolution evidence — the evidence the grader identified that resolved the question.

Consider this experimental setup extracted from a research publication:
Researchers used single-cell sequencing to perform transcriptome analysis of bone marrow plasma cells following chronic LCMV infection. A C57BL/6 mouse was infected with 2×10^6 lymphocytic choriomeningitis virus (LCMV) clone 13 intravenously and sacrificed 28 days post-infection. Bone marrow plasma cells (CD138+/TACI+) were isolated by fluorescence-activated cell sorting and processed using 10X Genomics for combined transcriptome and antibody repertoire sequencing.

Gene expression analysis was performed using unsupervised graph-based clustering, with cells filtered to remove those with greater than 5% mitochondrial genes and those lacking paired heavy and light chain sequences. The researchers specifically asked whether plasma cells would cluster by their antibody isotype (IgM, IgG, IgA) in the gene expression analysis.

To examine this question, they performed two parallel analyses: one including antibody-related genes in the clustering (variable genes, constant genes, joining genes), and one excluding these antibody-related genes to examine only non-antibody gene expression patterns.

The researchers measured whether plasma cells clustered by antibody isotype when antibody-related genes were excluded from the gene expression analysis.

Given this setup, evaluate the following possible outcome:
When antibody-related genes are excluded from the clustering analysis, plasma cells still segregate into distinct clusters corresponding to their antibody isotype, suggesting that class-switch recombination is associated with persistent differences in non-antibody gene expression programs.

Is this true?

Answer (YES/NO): YES